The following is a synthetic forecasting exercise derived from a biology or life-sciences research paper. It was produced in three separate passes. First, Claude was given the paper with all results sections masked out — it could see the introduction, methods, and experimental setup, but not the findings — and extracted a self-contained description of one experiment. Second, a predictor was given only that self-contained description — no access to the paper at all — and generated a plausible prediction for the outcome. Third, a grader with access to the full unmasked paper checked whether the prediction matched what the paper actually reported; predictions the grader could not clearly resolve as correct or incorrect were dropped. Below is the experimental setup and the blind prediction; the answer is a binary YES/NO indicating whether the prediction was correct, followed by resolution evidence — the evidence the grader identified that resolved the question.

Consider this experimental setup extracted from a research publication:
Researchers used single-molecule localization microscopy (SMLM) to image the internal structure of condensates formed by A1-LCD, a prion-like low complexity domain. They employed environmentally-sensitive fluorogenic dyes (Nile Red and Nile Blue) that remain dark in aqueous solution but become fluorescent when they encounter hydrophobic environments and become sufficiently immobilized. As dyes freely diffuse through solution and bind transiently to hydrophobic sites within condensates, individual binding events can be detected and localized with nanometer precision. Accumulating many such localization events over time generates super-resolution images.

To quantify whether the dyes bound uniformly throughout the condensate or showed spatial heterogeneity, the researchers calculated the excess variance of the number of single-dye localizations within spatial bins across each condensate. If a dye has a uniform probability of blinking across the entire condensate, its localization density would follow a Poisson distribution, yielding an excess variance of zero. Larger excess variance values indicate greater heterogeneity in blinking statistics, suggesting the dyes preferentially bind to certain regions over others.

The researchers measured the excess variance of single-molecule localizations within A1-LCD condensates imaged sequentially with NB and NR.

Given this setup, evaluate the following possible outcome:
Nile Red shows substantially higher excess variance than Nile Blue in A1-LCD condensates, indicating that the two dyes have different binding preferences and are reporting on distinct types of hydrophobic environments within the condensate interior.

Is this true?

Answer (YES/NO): NO